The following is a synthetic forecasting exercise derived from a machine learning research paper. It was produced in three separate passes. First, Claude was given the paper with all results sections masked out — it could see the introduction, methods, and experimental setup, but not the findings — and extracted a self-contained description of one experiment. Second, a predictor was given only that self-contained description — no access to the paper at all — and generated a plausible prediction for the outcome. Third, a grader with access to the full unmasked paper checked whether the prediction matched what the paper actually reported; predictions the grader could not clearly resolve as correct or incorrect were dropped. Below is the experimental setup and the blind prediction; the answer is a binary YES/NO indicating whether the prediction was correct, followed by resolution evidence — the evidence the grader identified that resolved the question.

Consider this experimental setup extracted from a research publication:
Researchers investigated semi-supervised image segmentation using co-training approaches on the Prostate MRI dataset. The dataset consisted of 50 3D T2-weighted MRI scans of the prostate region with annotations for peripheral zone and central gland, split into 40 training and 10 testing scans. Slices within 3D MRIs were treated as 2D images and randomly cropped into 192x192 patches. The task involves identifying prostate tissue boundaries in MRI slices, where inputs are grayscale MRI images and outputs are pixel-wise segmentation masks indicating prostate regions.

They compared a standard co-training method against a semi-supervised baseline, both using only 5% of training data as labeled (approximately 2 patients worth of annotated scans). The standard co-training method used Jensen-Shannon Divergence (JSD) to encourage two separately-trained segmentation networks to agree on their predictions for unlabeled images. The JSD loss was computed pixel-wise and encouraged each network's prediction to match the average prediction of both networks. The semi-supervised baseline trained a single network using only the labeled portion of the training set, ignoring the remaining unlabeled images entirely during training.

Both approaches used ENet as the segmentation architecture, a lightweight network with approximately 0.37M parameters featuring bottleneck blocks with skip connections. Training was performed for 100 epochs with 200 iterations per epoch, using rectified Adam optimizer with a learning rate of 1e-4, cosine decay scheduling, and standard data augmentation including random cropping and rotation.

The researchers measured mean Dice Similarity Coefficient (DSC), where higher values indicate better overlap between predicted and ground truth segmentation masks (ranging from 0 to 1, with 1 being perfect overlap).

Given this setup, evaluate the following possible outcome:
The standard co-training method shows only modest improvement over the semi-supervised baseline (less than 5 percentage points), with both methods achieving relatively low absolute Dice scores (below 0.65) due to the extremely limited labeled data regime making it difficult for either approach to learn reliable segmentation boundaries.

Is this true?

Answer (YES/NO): NO